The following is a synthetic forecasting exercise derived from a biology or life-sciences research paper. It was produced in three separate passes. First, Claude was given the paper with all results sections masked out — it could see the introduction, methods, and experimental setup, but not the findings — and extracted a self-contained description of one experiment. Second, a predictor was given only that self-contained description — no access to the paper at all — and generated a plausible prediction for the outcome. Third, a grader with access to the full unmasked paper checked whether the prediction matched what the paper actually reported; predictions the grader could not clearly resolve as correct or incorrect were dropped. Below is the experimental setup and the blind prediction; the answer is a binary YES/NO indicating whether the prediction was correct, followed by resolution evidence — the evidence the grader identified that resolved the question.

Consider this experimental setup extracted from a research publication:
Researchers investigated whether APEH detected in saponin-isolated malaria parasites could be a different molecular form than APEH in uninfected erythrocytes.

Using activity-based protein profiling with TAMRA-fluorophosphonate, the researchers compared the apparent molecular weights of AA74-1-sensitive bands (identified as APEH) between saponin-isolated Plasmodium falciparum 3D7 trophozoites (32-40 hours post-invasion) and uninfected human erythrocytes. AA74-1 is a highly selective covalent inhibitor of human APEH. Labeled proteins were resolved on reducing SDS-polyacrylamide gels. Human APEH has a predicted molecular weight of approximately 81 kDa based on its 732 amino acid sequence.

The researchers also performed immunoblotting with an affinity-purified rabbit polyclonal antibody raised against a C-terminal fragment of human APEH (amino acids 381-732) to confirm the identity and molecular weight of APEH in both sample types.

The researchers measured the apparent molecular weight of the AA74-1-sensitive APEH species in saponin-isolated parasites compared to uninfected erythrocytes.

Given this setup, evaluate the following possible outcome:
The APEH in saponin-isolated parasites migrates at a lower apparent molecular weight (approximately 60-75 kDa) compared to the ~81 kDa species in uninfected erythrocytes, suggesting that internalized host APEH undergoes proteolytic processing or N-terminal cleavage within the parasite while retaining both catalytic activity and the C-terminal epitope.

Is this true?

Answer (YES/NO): NO